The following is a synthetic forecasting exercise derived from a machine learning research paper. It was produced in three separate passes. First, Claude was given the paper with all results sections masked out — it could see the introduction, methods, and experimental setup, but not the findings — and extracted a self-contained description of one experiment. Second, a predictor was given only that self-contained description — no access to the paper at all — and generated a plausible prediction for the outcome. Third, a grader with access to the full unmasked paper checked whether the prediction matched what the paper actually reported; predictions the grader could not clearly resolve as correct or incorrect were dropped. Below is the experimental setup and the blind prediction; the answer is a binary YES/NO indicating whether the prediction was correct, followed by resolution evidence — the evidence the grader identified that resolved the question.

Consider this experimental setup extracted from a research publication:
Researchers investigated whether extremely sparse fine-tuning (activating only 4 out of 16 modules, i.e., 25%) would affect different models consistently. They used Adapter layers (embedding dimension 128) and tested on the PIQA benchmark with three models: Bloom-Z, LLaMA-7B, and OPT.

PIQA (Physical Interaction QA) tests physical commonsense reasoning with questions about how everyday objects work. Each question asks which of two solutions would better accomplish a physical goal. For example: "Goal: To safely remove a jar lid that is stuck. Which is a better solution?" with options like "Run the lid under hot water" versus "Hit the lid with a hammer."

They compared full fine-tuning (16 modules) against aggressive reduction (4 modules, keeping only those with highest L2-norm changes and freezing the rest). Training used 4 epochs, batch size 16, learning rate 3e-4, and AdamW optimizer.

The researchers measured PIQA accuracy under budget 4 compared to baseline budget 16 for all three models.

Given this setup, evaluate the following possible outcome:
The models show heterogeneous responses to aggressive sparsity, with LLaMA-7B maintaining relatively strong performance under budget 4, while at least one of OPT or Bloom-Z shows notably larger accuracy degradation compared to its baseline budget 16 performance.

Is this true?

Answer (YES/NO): NO